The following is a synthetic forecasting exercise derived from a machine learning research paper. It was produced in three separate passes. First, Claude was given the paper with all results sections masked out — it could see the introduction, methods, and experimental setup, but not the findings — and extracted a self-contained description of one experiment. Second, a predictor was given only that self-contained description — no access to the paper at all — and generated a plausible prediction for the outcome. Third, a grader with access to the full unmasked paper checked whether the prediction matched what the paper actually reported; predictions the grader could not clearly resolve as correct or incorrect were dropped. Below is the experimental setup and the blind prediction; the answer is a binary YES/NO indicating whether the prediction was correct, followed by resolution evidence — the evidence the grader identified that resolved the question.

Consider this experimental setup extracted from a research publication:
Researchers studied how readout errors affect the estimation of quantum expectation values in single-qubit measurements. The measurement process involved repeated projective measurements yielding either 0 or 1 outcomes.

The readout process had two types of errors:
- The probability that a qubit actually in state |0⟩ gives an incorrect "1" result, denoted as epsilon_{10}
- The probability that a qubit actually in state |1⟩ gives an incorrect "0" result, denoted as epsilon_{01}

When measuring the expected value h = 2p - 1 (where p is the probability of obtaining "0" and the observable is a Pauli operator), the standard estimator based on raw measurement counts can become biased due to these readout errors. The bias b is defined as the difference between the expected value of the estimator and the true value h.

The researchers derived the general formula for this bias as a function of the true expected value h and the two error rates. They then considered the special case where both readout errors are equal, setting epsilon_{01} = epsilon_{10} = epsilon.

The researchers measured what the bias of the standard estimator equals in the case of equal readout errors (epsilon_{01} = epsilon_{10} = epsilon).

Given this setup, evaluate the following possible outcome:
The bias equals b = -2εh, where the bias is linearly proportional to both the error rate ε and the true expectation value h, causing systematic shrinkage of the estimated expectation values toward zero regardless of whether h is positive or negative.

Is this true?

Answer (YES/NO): YES